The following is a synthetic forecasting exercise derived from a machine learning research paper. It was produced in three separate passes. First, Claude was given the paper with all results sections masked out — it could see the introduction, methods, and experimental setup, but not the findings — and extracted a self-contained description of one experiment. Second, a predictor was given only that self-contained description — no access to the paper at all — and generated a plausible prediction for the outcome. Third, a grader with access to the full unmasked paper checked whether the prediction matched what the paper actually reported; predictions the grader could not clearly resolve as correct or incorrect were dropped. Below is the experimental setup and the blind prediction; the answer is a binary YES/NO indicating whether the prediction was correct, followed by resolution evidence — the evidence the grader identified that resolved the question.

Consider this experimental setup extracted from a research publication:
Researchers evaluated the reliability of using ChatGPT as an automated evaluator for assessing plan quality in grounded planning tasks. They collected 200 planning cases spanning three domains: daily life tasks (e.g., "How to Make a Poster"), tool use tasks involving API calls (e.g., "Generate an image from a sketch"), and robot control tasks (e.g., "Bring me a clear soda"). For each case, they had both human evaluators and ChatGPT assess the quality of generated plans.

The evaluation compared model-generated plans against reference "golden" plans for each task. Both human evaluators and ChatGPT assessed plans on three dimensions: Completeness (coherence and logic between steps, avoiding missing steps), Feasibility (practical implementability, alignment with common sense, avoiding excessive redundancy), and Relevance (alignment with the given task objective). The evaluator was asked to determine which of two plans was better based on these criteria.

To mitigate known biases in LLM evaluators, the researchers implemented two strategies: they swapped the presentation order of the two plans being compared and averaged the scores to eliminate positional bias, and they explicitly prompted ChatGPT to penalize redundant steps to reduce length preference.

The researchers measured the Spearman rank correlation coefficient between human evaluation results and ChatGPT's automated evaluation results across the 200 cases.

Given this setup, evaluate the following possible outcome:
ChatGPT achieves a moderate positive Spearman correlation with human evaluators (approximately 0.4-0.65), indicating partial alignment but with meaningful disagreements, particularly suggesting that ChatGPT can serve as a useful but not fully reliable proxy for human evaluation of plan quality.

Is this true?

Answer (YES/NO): NO